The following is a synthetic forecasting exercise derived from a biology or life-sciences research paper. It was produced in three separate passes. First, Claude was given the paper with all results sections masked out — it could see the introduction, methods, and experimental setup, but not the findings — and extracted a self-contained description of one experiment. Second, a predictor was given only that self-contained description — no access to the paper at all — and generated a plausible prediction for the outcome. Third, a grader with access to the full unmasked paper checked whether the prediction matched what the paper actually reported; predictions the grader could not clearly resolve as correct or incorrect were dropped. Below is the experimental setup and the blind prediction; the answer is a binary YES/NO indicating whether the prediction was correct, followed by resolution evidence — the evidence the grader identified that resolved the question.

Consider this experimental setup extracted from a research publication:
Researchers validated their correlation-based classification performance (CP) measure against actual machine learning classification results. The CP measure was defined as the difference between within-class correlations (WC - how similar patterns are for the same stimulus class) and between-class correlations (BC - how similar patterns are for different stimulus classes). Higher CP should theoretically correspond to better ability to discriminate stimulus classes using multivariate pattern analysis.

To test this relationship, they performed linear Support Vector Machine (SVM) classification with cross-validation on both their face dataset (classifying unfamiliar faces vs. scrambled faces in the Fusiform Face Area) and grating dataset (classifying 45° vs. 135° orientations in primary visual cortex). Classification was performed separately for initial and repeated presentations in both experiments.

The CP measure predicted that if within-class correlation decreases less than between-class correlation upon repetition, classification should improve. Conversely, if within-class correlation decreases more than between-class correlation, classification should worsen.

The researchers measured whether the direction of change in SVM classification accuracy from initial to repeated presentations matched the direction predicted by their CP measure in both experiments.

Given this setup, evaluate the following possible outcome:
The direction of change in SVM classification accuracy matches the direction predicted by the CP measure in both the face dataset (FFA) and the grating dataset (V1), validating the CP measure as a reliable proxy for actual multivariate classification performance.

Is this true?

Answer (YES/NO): YES